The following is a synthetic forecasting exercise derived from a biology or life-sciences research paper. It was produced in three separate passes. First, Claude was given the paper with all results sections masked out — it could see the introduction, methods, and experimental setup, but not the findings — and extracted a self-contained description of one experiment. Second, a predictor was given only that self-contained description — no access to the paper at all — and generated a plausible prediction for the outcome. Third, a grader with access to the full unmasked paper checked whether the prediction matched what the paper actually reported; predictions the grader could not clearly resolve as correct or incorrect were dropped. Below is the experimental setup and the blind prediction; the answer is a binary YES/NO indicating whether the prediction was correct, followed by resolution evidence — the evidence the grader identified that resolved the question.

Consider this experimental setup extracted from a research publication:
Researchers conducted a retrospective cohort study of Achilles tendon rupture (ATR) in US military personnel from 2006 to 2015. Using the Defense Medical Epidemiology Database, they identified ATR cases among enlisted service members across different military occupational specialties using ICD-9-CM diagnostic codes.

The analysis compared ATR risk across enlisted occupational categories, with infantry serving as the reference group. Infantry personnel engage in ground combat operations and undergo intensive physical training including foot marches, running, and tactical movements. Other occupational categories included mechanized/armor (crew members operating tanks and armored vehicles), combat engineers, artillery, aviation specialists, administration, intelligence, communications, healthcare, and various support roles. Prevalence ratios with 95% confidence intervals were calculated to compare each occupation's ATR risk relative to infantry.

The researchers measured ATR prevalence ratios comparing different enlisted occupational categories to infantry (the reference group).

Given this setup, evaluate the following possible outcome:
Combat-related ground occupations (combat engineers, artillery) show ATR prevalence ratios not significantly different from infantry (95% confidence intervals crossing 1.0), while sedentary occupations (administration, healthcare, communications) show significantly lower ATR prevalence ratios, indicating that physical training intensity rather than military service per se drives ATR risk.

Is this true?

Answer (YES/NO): NO